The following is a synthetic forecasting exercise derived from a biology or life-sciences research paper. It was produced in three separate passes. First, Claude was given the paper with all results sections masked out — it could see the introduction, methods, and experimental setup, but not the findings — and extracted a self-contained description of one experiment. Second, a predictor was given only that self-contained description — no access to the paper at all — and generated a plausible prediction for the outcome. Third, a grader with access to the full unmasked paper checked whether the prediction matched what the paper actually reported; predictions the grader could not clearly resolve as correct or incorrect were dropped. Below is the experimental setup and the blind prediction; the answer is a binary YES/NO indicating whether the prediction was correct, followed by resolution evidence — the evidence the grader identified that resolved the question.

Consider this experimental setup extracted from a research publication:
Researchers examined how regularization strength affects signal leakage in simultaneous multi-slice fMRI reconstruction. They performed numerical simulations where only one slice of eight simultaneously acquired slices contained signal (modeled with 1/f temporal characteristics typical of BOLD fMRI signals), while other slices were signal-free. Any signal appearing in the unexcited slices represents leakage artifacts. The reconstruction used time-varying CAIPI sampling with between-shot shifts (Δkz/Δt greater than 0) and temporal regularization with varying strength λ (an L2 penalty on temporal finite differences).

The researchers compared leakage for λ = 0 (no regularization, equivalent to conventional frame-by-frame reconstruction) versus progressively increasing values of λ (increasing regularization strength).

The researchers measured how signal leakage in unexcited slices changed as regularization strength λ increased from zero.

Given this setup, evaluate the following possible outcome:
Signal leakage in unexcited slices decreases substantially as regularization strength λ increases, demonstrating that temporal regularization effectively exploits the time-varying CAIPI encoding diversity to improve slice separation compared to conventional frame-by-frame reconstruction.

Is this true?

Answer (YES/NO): NO